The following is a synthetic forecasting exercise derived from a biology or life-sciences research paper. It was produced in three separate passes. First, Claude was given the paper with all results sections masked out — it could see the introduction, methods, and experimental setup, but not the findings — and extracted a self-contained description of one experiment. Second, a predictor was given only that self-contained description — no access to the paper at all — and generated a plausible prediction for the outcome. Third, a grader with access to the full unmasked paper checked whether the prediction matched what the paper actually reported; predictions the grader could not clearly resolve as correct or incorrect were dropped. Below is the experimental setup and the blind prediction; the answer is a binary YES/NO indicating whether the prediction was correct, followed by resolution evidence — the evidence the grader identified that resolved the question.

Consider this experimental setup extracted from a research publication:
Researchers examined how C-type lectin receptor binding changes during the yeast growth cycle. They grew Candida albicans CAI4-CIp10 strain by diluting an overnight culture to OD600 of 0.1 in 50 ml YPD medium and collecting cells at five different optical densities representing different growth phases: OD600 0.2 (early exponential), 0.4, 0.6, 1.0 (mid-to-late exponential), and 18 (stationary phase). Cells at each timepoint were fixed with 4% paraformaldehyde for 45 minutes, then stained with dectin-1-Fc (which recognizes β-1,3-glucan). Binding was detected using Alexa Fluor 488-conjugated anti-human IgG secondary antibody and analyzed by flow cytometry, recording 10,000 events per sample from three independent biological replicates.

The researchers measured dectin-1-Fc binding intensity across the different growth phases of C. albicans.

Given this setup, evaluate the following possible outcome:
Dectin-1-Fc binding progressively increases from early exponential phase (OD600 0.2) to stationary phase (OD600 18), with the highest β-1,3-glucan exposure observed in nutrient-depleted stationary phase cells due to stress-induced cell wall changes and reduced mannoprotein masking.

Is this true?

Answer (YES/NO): NO